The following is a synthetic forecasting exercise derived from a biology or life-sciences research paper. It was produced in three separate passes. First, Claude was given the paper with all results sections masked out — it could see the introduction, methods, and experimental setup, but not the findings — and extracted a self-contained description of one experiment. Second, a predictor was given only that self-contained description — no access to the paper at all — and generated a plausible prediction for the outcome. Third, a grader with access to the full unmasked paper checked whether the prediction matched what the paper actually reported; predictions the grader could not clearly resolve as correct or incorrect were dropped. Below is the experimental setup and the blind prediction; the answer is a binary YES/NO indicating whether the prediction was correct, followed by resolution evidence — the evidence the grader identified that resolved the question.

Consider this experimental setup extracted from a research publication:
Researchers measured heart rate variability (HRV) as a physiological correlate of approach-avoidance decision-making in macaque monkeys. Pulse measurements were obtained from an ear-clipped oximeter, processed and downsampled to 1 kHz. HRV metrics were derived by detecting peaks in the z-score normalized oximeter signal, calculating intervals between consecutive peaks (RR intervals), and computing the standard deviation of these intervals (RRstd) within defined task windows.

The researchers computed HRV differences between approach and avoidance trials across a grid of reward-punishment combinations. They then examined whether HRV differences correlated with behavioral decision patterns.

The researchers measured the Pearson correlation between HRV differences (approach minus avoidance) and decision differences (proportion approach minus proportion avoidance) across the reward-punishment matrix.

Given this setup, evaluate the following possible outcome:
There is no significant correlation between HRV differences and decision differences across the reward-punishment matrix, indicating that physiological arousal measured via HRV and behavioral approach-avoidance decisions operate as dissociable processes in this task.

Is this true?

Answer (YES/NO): NO